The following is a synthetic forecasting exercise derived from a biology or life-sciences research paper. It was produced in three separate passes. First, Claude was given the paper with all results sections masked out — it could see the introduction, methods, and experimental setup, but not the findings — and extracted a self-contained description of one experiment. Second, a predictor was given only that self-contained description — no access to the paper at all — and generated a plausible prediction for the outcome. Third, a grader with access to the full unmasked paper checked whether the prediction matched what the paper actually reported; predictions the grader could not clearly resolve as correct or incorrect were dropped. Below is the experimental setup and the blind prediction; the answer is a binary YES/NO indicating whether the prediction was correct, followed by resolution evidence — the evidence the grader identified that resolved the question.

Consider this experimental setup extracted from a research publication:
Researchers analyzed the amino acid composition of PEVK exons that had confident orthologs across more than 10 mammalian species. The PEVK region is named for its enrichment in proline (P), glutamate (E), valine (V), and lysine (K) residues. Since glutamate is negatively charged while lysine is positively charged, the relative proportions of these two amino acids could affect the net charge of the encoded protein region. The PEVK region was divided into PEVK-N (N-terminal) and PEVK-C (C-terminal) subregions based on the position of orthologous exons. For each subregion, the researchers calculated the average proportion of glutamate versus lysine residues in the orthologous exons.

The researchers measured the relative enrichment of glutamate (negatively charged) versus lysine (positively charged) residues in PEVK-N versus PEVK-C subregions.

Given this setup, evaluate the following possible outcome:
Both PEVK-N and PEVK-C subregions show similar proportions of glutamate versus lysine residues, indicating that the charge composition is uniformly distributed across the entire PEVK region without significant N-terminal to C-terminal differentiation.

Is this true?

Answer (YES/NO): NO